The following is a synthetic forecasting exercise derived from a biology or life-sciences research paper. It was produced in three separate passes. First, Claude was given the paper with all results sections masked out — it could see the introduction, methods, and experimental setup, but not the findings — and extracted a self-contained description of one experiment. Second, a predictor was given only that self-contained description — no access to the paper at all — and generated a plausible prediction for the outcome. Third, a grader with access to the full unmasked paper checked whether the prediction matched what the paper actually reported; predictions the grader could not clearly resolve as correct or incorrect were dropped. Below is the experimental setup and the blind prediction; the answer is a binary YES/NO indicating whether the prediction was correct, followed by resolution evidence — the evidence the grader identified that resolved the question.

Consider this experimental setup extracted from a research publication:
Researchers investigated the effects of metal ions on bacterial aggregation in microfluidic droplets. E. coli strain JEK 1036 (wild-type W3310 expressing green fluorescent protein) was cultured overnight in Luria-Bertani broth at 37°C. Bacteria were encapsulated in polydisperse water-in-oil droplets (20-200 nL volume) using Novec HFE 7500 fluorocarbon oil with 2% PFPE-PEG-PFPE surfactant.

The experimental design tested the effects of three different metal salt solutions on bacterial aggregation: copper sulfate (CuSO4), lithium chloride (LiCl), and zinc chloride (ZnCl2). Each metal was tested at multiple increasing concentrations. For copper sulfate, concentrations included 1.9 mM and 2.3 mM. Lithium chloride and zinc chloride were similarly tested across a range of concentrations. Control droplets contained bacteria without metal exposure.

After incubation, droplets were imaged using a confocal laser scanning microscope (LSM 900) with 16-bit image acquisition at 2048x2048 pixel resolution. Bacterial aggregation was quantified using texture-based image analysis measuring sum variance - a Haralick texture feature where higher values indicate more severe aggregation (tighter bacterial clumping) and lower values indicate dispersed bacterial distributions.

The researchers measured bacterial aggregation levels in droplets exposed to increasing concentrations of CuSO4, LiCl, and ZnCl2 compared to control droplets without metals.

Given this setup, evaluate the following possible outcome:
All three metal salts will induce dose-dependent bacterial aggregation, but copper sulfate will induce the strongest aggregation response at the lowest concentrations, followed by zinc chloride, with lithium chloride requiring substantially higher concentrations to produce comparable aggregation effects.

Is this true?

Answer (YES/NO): NO